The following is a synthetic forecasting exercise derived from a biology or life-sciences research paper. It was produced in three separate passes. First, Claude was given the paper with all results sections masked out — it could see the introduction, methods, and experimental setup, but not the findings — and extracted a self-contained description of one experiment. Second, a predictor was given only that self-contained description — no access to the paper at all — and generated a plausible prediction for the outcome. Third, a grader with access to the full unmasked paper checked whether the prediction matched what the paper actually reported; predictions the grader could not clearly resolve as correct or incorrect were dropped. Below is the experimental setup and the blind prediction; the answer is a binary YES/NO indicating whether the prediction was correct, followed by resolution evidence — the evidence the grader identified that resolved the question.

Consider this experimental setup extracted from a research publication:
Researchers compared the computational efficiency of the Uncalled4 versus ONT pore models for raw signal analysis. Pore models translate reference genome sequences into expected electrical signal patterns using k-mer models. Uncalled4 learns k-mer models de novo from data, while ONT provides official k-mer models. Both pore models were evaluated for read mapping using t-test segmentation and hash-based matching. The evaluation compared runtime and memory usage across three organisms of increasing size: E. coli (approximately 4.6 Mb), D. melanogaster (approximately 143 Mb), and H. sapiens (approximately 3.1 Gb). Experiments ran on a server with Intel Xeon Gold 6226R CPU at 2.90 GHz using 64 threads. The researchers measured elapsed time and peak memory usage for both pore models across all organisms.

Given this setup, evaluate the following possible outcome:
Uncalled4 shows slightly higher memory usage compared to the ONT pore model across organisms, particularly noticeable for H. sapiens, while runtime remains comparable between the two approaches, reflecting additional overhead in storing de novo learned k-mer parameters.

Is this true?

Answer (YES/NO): NO